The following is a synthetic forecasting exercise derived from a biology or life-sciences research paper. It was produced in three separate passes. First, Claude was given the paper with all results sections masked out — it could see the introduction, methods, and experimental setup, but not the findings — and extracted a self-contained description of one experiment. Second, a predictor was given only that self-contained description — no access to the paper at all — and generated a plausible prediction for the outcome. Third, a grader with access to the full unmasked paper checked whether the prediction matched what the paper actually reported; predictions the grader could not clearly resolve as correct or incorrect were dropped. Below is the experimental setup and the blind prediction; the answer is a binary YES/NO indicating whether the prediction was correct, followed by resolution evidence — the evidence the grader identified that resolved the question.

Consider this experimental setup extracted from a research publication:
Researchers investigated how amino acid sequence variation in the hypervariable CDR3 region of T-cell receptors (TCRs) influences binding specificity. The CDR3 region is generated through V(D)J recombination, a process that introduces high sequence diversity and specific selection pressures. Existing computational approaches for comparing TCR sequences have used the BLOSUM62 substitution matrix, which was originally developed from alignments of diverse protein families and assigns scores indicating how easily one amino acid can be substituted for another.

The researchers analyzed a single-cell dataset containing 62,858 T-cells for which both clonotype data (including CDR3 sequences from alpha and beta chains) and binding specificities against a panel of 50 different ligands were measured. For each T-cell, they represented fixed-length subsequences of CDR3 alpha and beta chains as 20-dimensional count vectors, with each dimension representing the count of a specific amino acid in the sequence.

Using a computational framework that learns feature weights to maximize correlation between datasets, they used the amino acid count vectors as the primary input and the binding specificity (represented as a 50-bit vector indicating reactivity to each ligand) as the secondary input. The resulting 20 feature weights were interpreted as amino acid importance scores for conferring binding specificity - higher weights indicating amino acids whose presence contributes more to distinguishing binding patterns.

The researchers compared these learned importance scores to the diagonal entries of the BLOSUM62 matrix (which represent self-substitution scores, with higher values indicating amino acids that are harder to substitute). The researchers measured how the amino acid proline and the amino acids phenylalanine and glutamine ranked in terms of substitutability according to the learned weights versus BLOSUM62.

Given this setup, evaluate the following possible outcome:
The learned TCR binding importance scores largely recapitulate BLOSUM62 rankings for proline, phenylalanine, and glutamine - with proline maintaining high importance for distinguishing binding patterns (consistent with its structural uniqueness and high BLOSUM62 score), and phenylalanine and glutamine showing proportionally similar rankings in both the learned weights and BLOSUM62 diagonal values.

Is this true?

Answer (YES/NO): NO